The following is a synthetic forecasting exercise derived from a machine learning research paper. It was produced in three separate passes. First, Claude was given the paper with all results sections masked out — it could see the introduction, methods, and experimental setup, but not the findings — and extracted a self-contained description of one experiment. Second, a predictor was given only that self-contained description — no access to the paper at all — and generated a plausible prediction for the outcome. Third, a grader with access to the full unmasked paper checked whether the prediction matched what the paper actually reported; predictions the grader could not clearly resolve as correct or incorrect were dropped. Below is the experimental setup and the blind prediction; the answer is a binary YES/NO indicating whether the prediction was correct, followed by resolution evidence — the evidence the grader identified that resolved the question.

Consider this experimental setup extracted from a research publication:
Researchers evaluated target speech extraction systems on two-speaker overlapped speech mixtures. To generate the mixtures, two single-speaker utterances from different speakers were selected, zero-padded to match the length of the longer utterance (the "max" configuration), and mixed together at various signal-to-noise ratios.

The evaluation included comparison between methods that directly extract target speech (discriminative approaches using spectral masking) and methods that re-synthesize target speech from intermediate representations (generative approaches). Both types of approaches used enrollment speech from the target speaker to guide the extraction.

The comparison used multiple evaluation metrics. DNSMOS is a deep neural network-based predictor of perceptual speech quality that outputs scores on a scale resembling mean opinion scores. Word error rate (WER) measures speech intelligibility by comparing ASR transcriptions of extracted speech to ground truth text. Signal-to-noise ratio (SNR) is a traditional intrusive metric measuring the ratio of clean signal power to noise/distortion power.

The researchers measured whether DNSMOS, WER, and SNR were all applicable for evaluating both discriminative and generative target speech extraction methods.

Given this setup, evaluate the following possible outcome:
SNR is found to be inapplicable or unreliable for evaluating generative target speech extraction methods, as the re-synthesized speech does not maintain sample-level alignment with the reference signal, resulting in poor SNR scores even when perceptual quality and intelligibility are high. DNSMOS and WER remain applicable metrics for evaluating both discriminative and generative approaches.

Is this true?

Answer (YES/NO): YES